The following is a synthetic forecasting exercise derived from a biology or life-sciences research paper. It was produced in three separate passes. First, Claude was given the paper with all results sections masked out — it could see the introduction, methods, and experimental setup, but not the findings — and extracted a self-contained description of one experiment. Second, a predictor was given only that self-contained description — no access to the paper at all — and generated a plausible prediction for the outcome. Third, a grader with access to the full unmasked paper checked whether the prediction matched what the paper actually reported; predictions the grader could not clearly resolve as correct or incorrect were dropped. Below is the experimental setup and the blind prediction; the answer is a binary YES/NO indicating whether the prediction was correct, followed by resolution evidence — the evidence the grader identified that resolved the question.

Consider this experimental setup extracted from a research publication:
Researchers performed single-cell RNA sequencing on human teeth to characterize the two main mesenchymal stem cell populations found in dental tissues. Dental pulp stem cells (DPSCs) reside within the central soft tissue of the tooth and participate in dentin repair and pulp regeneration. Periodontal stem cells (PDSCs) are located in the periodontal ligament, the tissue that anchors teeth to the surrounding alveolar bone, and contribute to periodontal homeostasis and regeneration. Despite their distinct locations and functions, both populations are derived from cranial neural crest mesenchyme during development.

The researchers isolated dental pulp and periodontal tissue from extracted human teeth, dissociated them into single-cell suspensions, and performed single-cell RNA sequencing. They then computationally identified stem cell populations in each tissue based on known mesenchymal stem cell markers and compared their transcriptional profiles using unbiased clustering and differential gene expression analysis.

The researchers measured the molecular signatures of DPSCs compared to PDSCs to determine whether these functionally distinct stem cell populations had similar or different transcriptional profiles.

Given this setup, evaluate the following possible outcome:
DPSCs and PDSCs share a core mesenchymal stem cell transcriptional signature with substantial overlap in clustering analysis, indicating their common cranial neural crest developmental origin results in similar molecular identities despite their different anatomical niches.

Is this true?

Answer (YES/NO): YES